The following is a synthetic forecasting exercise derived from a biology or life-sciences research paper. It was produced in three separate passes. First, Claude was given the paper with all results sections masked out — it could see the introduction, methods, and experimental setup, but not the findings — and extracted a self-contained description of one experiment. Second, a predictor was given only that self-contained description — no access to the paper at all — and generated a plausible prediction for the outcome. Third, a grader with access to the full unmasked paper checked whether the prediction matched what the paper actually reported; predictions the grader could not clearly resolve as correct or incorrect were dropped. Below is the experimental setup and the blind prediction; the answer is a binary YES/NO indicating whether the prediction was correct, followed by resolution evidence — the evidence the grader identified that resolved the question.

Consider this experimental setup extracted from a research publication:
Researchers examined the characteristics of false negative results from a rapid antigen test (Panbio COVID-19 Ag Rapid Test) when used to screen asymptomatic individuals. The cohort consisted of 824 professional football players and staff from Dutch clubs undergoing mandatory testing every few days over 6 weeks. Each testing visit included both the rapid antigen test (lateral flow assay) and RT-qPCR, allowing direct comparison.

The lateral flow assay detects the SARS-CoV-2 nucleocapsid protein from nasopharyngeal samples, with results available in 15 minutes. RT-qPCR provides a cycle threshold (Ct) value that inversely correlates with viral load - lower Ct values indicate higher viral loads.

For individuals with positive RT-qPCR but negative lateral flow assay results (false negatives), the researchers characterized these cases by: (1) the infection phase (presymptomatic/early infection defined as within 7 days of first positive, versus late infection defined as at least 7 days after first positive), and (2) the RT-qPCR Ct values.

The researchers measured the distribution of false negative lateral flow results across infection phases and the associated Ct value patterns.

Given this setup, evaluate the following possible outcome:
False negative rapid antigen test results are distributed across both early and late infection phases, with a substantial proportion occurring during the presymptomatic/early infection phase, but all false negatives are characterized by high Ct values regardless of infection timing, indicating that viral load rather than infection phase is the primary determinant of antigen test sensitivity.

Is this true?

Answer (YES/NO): NO